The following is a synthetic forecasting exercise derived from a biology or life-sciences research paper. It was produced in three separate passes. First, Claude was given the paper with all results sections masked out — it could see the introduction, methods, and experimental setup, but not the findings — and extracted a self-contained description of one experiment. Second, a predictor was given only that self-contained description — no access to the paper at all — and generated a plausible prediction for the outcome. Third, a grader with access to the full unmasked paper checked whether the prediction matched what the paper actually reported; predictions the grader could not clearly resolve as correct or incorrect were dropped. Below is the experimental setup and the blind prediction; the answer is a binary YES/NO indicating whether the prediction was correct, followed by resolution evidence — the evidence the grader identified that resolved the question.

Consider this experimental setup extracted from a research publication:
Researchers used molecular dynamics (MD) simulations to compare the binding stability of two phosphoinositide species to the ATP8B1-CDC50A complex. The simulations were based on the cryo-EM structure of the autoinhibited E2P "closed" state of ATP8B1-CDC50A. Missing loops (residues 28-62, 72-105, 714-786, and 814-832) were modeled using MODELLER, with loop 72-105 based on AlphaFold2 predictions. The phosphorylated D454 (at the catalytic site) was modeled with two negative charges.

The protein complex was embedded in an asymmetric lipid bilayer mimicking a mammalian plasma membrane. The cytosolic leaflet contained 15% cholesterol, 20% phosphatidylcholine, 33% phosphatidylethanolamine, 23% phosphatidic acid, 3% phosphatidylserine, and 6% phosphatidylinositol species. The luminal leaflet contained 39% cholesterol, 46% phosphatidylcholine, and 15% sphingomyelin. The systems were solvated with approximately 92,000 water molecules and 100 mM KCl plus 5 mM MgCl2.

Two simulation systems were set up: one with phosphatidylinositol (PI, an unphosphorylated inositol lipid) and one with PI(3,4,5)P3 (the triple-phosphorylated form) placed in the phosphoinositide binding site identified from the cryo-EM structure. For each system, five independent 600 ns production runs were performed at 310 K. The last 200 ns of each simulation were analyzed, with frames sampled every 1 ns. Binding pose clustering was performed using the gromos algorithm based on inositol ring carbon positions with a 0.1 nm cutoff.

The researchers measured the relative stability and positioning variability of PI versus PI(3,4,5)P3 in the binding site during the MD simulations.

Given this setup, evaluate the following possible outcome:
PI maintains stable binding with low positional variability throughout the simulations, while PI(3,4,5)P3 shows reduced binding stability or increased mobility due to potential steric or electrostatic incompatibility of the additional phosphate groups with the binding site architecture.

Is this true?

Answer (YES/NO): NO